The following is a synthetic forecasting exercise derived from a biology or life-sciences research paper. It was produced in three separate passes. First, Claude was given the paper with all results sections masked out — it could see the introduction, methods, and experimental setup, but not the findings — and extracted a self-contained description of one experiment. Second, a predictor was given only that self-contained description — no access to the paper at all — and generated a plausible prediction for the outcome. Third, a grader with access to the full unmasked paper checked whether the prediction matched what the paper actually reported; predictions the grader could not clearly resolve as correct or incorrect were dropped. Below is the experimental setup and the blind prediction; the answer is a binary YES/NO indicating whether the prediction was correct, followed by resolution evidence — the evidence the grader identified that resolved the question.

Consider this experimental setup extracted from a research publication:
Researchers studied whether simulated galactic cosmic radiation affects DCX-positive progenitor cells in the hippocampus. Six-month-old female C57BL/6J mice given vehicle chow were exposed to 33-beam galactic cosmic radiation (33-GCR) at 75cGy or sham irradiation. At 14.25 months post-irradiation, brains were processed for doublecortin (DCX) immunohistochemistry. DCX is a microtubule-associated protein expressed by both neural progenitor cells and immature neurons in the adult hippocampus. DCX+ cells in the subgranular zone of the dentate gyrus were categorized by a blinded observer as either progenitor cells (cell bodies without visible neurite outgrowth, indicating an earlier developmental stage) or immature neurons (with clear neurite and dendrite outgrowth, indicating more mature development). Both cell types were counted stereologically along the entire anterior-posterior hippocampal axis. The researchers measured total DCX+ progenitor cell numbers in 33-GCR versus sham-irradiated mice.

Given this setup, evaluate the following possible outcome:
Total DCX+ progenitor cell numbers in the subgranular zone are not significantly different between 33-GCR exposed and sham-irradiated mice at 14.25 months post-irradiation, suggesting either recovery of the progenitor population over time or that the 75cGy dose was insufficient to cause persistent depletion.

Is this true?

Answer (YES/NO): YES